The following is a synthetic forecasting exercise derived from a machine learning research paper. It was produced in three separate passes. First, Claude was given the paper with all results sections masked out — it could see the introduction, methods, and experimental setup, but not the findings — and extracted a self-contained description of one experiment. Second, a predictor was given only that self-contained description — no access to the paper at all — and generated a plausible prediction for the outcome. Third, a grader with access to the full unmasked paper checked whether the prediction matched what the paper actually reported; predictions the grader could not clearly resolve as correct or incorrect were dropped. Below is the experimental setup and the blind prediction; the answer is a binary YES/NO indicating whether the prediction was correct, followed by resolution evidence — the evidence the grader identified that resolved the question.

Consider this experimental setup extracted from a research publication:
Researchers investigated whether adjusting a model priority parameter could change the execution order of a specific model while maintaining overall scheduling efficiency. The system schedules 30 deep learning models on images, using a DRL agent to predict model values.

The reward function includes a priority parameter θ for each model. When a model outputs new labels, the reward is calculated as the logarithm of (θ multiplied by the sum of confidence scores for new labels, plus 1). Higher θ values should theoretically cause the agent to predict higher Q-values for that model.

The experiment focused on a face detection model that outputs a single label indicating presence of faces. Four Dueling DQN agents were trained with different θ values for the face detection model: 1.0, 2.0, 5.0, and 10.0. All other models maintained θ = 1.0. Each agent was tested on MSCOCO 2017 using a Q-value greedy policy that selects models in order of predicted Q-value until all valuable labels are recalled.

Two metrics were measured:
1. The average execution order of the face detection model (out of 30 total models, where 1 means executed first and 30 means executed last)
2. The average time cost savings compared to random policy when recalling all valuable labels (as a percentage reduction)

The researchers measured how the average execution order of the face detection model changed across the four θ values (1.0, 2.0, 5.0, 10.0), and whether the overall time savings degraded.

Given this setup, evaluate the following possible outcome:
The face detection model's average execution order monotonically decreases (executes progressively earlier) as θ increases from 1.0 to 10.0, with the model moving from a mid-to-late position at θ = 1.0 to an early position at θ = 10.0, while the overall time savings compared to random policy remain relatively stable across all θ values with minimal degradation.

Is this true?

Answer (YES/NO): NO